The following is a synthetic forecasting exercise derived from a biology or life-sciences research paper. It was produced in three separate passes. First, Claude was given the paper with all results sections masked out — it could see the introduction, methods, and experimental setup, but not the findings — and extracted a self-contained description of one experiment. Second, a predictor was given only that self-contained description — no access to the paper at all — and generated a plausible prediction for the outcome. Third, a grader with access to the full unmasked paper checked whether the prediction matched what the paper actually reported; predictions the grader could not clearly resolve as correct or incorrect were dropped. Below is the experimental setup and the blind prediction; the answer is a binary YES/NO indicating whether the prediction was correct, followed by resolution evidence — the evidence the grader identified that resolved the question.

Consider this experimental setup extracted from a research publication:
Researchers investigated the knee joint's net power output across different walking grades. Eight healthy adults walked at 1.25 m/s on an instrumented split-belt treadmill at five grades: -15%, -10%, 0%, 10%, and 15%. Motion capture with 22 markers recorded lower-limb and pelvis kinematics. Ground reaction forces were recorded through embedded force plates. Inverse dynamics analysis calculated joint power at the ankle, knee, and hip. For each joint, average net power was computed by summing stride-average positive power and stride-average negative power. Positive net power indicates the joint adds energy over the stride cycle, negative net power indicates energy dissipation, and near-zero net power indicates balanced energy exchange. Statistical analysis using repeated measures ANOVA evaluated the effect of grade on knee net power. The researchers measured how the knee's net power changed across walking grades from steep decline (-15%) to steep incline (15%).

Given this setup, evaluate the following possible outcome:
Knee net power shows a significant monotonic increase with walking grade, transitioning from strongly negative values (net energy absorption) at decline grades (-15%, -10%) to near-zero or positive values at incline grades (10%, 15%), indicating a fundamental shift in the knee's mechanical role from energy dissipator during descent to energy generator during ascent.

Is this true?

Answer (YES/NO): NO